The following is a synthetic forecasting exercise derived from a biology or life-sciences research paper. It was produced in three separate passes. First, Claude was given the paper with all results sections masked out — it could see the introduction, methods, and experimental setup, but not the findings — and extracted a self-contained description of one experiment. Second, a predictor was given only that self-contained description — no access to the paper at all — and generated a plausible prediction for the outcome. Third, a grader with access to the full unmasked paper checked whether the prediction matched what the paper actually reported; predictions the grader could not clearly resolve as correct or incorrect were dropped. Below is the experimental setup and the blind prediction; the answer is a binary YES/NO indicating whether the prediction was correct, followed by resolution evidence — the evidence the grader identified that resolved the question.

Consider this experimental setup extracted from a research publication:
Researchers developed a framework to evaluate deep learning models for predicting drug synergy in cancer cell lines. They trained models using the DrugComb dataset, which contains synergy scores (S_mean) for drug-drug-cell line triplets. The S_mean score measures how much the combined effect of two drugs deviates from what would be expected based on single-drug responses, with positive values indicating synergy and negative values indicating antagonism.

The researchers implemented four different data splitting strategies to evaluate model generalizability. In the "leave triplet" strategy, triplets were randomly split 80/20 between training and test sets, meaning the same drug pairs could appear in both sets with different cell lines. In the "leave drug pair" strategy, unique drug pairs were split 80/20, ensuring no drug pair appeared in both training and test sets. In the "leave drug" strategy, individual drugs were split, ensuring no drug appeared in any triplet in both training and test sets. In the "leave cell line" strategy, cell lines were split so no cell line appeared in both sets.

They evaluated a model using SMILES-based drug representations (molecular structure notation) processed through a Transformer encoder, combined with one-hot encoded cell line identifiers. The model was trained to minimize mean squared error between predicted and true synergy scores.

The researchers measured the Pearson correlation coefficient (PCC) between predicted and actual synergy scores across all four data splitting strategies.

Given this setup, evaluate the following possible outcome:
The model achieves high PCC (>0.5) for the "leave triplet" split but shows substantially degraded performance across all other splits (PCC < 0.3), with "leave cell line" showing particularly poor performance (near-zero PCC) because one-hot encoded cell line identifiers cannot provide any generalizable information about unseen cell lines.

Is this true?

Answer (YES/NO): NO